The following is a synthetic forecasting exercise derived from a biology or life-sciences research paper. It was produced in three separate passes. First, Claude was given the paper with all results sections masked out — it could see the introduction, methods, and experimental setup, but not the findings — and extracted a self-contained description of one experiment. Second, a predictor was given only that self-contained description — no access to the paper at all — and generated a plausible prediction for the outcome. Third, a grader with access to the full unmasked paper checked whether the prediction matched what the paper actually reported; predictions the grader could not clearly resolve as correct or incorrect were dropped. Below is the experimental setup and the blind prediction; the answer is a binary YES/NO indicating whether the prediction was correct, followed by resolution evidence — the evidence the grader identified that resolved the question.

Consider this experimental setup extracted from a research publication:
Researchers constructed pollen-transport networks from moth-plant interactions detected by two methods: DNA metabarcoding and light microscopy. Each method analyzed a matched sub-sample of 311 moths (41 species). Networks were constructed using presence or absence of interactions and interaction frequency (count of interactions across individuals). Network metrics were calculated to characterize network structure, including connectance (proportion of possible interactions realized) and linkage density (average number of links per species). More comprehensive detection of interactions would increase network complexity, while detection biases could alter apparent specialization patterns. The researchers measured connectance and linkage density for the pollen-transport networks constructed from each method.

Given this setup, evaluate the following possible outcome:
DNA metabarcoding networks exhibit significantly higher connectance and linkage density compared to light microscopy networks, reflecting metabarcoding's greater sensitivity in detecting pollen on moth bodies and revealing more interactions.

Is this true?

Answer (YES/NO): NO